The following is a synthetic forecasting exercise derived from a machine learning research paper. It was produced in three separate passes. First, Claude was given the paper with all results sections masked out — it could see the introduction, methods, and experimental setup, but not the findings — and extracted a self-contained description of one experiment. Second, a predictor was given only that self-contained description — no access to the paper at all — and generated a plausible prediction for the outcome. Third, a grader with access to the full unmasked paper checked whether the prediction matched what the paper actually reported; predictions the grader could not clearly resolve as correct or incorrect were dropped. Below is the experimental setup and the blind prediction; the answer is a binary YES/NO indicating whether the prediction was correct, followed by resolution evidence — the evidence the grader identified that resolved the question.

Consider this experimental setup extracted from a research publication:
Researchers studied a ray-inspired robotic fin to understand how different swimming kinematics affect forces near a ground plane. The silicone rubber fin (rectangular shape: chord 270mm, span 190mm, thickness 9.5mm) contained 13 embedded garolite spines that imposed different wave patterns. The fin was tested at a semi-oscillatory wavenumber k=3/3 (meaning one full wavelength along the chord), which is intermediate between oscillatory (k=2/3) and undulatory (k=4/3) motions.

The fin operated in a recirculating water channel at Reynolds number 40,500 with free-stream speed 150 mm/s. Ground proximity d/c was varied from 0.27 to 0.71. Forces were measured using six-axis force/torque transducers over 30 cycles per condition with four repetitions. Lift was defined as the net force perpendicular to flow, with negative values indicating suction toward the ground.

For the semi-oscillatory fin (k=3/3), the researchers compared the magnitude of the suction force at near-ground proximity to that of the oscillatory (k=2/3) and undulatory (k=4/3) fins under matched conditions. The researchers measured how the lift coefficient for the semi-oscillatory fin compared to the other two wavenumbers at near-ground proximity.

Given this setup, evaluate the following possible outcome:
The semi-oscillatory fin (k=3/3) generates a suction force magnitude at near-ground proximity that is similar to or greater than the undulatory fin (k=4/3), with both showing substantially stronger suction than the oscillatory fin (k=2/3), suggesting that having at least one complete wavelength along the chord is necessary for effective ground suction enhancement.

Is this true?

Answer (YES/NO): NO